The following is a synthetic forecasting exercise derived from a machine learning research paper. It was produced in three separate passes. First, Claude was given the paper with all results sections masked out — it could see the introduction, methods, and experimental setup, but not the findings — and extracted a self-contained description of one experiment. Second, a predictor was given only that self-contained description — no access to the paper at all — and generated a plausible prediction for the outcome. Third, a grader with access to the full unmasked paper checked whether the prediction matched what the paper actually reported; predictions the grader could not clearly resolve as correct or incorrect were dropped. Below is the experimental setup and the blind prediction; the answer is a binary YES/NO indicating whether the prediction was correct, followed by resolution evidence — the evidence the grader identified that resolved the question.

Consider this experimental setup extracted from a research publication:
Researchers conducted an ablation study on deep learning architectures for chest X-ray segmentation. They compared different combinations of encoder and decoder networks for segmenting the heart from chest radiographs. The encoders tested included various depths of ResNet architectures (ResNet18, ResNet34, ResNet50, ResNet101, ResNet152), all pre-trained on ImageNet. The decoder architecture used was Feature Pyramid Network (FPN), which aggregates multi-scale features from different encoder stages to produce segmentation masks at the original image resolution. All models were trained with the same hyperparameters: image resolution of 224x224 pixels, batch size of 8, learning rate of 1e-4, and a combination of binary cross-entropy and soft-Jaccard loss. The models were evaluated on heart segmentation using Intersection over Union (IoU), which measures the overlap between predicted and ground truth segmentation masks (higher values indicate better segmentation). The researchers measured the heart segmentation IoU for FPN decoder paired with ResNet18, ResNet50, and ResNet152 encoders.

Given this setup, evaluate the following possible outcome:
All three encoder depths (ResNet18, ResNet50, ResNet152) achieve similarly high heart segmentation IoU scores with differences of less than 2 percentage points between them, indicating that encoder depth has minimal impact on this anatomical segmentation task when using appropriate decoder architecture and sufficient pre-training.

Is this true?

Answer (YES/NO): NO